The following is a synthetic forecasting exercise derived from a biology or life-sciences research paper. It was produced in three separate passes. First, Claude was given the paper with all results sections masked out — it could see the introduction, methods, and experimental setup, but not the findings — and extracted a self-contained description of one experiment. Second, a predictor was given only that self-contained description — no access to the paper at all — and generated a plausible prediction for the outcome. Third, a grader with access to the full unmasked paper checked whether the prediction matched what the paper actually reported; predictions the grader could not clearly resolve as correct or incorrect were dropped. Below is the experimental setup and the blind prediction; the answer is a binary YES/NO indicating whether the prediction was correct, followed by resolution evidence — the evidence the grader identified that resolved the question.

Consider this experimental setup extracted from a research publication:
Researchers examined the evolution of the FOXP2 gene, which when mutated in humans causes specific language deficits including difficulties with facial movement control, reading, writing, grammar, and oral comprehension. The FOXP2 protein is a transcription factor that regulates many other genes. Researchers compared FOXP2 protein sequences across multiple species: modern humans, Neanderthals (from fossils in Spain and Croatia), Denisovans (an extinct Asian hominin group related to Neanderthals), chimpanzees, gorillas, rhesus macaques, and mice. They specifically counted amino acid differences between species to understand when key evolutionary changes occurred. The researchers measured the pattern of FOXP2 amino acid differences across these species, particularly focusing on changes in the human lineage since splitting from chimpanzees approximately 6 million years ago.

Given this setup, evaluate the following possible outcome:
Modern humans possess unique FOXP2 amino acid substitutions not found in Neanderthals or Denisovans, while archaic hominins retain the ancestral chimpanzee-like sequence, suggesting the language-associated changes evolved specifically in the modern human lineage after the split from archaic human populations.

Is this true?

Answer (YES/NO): NO